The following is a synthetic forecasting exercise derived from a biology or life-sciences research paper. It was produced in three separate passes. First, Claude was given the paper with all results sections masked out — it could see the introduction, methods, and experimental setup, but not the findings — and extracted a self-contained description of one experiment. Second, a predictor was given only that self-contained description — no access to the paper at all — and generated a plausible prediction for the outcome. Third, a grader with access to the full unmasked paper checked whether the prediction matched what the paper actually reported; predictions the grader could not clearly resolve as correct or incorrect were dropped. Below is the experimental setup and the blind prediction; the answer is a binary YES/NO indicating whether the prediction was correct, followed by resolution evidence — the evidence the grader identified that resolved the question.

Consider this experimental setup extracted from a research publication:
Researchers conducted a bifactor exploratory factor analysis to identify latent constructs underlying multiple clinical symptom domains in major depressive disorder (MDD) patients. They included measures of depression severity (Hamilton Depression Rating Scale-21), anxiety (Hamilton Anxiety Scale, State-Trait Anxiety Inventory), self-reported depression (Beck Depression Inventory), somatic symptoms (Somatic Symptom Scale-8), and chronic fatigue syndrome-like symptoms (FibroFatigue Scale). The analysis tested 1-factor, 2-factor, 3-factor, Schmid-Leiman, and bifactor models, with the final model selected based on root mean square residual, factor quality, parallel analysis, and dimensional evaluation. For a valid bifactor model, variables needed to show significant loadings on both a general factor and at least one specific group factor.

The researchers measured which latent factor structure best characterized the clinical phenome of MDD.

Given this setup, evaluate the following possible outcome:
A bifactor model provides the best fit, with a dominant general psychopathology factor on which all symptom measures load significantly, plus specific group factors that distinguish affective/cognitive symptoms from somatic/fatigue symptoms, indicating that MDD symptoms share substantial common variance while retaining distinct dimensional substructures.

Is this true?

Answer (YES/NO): NO